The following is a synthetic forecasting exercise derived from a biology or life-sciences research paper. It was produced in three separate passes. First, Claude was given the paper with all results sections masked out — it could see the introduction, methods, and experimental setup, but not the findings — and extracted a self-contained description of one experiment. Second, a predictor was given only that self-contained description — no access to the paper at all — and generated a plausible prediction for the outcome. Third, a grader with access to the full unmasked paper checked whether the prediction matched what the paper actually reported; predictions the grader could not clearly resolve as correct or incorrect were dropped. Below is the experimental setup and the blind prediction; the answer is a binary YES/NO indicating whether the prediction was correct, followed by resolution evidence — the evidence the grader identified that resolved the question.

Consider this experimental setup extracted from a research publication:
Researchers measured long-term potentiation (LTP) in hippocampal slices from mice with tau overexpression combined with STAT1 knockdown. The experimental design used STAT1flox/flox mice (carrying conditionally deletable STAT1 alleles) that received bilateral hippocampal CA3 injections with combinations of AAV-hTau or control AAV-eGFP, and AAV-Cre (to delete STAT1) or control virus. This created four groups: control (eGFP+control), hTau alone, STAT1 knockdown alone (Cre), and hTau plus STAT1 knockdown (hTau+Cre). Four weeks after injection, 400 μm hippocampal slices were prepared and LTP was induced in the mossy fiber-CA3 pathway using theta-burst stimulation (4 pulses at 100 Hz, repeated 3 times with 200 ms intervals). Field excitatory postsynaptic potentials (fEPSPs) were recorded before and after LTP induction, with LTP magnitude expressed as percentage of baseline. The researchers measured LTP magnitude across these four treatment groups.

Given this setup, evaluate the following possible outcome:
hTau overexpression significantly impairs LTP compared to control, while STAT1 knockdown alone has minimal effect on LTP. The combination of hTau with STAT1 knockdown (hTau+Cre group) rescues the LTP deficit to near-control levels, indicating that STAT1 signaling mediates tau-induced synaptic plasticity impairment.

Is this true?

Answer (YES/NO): YES